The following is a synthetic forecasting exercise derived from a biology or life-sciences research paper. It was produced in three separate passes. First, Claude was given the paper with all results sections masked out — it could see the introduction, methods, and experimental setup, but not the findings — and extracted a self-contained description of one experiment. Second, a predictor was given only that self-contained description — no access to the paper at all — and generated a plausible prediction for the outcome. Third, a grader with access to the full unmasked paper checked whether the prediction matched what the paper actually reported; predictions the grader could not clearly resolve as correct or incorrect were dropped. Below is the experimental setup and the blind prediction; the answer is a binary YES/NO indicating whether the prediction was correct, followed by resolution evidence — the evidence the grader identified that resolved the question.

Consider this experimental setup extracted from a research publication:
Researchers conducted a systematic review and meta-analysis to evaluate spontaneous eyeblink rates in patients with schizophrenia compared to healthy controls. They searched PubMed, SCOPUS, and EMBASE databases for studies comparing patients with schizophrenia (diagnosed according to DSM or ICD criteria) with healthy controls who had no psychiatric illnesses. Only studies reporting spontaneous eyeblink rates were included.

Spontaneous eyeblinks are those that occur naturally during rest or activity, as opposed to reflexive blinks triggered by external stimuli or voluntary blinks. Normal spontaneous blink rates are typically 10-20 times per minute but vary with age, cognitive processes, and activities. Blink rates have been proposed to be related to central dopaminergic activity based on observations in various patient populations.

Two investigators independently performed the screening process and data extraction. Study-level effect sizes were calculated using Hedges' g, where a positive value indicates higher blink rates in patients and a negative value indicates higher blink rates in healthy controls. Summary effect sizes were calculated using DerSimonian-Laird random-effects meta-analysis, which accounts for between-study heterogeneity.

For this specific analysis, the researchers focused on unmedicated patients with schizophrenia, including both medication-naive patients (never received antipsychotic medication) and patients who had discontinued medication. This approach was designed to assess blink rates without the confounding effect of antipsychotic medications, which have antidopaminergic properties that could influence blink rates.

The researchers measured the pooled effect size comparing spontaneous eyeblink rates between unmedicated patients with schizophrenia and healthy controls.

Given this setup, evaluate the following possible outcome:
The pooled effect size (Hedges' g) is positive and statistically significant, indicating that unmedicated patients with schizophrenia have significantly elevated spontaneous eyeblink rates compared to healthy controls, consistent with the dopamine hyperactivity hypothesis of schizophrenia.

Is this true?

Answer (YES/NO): YES